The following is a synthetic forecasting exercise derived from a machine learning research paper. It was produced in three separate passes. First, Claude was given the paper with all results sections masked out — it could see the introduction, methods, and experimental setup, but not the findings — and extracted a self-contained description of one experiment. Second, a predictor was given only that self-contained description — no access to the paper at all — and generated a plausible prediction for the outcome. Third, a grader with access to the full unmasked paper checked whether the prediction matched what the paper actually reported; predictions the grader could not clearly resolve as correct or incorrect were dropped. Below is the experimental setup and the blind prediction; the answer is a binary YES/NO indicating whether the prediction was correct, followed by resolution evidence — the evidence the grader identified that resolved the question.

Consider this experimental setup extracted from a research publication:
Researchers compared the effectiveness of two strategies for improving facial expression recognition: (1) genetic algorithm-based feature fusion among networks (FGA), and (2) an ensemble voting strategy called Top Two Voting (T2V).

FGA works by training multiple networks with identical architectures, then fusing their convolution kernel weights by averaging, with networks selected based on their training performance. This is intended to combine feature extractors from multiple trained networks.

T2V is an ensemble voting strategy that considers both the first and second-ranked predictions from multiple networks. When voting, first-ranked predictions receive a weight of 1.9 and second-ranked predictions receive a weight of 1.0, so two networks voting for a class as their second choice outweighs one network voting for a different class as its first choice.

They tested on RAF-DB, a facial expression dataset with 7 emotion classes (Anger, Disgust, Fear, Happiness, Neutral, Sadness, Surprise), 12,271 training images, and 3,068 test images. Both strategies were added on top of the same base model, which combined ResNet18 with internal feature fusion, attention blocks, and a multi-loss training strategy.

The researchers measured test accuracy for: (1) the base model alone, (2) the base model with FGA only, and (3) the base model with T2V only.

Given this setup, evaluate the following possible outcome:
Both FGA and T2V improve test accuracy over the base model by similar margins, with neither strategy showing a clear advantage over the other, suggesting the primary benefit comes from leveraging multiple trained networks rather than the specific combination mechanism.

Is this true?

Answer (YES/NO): NO